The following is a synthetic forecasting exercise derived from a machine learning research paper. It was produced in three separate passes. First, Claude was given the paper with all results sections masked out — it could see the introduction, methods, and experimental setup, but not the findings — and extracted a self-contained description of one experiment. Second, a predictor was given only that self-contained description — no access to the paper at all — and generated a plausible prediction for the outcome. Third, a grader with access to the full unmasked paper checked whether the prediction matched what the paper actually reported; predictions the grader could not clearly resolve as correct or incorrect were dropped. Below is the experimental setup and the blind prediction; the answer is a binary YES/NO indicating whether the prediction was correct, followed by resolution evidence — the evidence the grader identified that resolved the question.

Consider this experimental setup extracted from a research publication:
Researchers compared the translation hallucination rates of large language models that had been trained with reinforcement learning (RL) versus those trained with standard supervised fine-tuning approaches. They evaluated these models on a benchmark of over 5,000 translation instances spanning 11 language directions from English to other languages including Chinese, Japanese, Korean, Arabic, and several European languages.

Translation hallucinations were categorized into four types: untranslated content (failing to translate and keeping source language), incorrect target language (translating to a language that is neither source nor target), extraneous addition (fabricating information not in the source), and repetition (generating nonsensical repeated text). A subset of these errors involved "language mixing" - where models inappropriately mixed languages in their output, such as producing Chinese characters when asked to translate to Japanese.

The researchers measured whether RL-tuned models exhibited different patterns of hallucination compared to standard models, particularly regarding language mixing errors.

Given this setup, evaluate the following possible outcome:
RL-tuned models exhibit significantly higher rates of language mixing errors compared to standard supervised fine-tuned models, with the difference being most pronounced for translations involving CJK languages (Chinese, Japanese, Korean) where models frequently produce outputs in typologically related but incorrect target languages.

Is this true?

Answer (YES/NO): NO